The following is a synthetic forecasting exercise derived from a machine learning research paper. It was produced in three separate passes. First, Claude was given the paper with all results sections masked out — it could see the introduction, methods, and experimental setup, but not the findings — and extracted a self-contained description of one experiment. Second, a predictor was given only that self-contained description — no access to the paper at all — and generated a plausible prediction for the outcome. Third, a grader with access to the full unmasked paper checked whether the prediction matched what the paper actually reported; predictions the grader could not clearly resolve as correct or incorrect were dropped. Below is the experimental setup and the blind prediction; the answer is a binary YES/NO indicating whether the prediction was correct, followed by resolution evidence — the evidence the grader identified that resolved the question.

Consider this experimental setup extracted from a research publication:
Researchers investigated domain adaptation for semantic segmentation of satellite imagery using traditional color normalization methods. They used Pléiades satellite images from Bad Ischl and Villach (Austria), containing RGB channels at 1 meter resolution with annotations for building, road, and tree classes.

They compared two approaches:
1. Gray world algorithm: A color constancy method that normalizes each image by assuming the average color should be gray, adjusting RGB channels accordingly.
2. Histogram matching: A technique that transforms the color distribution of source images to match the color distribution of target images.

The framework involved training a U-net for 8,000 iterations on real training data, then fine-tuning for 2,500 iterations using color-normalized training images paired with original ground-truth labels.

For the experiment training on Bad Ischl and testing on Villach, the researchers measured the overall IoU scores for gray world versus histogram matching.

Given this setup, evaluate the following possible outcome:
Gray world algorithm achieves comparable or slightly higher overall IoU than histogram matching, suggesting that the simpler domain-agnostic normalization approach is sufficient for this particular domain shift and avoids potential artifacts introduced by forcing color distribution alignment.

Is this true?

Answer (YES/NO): NO